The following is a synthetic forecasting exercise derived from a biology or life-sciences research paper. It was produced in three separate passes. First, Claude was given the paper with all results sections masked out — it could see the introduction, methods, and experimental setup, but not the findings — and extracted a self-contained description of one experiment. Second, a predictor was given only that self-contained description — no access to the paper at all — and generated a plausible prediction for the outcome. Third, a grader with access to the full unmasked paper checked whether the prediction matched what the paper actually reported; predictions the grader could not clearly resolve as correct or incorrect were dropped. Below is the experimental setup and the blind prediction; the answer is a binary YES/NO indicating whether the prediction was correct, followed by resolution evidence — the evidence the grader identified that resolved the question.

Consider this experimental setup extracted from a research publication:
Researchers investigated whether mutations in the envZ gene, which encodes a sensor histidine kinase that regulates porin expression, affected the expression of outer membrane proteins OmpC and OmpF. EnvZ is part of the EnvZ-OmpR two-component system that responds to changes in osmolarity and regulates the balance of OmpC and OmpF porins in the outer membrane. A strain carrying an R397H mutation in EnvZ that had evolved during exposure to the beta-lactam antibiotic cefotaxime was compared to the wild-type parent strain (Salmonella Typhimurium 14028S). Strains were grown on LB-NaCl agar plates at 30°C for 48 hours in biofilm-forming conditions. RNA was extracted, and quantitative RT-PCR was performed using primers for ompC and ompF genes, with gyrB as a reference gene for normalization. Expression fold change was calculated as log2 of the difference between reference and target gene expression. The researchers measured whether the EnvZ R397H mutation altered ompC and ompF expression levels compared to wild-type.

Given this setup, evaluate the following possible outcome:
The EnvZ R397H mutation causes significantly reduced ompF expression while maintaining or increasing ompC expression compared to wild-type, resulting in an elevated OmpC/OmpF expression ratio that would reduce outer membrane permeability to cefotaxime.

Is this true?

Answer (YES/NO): YES